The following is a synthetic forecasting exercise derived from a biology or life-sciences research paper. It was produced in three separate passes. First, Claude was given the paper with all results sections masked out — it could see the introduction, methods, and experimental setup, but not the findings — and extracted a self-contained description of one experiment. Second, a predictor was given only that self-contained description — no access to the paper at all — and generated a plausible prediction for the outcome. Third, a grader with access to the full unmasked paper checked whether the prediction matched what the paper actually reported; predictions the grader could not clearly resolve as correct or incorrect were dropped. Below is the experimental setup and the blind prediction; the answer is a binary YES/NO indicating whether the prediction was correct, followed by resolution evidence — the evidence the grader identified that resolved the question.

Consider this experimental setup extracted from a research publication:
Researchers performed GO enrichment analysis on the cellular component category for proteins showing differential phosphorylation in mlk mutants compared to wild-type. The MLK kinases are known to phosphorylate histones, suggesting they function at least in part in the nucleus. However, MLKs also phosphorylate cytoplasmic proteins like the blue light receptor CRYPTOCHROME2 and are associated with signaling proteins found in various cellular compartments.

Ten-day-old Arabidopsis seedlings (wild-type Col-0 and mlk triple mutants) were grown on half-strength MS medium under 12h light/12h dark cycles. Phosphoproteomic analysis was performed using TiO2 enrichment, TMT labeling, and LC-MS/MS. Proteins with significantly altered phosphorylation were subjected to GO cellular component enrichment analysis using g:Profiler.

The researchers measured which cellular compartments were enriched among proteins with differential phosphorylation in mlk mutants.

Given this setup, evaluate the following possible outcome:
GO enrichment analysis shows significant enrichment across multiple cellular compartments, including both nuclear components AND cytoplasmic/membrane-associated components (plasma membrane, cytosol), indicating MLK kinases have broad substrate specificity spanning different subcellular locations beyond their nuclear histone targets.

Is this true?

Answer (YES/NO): NO